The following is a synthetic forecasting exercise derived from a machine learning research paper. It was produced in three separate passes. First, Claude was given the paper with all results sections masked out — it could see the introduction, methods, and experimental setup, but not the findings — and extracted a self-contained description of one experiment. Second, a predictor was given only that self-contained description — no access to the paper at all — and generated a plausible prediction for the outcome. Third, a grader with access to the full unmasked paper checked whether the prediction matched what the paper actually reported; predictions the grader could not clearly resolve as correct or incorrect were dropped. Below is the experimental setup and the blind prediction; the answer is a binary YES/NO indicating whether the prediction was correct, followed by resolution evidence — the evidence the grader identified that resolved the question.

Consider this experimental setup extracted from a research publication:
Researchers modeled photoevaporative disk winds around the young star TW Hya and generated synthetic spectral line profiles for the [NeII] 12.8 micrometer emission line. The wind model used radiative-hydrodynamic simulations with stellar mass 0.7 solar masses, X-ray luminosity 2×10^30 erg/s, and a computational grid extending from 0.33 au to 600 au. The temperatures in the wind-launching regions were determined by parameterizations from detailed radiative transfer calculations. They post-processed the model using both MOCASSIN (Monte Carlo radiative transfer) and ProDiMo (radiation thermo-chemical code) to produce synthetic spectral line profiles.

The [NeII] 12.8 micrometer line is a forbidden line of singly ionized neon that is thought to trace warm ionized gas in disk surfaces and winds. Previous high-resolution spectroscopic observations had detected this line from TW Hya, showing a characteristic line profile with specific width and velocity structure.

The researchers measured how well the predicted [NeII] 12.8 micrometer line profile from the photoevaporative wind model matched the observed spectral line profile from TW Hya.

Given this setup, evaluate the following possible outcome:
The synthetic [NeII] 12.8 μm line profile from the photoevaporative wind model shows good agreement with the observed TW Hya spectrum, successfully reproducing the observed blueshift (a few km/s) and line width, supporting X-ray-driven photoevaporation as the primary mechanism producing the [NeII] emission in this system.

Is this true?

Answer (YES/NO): YES